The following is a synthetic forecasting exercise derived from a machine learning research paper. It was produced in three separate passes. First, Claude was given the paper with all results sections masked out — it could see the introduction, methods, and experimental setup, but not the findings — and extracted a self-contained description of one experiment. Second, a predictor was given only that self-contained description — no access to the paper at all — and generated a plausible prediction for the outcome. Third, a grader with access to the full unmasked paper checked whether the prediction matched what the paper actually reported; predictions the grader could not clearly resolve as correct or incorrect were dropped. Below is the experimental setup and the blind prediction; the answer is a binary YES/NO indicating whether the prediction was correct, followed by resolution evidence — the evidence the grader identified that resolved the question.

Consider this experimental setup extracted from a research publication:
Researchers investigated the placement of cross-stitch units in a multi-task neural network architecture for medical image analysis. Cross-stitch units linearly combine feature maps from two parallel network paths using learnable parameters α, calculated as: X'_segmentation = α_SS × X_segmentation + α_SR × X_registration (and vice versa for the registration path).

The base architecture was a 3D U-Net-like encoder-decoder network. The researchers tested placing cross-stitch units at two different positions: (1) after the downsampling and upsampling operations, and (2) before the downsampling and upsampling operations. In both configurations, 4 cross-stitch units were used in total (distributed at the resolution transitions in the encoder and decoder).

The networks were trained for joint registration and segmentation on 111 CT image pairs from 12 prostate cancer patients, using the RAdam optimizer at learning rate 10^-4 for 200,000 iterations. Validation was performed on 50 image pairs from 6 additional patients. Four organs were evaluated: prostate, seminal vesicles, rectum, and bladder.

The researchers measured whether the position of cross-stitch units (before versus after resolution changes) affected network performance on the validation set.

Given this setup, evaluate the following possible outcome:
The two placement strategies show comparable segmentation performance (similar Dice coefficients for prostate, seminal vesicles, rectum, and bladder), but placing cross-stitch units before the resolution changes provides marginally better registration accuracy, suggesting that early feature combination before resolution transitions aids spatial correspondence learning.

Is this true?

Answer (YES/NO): NO